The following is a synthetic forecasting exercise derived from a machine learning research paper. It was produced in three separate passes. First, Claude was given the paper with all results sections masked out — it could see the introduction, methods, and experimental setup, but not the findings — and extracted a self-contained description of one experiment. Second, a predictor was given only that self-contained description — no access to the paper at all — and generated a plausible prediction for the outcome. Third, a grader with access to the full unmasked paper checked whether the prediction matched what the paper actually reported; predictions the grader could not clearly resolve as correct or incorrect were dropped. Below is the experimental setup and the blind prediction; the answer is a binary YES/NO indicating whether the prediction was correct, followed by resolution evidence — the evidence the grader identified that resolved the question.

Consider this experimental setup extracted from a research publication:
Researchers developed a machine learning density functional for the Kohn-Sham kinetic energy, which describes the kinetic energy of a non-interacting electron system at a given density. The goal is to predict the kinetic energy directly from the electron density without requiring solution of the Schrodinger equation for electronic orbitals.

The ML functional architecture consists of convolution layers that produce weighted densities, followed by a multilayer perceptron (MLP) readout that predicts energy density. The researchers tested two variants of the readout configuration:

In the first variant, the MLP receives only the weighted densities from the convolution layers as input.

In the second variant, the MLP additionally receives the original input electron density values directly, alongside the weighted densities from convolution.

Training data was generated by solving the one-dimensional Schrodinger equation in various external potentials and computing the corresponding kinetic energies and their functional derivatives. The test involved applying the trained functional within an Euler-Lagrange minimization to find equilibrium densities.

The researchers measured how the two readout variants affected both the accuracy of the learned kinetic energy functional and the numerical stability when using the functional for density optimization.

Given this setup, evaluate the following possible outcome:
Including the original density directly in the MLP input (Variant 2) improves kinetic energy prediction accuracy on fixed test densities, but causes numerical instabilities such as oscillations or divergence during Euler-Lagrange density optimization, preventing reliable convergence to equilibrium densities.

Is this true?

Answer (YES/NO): NO